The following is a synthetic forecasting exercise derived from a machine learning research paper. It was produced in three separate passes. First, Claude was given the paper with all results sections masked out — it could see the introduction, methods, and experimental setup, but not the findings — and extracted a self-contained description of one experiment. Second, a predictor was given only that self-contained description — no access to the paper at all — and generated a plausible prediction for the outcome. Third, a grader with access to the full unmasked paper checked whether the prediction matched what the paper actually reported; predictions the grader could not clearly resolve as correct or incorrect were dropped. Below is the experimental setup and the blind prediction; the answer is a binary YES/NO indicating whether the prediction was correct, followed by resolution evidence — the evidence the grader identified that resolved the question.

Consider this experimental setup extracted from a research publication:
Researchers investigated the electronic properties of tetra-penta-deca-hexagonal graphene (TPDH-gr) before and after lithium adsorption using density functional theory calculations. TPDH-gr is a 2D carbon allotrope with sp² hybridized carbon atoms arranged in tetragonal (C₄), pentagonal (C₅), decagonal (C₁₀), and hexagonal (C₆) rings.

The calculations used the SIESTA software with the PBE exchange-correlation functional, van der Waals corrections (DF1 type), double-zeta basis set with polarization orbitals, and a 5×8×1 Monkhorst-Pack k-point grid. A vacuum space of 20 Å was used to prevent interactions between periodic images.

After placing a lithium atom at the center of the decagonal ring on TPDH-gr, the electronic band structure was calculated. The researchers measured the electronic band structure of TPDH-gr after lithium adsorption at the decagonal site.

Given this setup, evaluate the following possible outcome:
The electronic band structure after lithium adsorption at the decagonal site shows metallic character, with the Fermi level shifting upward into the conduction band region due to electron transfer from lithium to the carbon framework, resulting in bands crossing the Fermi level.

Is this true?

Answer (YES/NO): NO